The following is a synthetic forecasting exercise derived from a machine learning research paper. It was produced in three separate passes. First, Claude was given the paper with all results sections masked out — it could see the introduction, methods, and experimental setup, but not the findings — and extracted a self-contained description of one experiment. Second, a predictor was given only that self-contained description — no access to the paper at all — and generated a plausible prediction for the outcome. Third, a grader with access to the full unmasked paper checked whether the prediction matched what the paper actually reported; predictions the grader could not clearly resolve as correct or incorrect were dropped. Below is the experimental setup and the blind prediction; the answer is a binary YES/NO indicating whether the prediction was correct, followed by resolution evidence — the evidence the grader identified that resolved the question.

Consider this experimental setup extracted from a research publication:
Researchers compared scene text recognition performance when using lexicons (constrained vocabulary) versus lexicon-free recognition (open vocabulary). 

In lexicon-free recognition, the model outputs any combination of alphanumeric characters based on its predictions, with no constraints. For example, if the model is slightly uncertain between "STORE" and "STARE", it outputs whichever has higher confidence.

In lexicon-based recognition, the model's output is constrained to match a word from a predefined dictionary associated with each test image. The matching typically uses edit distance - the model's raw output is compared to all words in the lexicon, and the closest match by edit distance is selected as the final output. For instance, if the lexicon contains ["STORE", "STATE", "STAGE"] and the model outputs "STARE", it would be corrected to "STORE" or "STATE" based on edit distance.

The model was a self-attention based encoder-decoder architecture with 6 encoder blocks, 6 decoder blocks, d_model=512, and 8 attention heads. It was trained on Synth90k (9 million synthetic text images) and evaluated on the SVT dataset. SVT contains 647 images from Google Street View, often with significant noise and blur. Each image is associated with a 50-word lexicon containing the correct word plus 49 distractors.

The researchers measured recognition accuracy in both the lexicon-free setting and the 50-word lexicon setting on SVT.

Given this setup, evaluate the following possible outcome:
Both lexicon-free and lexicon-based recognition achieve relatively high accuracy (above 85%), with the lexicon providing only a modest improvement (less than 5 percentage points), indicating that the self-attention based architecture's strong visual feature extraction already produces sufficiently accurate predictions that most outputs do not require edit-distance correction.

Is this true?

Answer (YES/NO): NO